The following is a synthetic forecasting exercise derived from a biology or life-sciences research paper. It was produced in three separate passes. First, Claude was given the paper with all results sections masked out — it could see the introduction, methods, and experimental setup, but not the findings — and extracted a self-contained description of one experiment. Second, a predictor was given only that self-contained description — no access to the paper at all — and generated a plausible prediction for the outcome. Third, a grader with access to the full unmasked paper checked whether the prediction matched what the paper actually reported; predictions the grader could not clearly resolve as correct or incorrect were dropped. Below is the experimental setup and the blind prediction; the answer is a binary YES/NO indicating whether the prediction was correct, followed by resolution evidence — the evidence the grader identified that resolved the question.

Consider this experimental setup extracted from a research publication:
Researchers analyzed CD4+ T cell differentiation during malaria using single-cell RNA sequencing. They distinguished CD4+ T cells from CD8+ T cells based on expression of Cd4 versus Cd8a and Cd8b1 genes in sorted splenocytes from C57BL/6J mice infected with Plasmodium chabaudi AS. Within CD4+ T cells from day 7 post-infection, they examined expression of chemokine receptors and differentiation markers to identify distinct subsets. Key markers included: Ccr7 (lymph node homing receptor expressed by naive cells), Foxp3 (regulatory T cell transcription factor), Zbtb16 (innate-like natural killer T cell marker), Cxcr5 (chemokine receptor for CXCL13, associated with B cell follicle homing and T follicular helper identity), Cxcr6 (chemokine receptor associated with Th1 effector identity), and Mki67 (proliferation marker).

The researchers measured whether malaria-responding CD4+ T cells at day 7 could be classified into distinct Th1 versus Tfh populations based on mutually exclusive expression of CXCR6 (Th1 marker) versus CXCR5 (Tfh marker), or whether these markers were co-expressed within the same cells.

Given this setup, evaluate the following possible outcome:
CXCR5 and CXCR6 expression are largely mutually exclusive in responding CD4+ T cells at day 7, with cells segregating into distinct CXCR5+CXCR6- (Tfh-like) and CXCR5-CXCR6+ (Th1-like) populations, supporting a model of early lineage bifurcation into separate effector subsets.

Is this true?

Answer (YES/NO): YES